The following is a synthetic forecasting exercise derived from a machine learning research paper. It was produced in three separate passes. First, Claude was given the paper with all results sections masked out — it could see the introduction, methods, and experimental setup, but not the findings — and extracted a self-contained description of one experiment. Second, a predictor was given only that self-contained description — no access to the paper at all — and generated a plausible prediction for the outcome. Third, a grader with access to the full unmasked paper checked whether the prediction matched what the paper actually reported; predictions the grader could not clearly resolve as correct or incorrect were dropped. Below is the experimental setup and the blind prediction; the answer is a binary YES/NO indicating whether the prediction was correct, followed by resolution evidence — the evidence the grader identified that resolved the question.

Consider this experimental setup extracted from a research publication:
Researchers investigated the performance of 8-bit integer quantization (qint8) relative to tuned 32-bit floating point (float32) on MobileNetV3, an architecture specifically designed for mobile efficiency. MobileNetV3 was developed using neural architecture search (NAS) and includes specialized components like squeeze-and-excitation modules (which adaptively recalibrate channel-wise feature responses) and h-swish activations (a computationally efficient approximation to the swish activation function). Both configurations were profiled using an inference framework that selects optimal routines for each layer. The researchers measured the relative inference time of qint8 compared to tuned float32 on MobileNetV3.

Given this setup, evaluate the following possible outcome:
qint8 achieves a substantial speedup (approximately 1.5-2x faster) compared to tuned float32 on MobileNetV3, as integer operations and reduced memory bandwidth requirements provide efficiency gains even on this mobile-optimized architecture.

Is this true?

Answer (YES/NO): NO